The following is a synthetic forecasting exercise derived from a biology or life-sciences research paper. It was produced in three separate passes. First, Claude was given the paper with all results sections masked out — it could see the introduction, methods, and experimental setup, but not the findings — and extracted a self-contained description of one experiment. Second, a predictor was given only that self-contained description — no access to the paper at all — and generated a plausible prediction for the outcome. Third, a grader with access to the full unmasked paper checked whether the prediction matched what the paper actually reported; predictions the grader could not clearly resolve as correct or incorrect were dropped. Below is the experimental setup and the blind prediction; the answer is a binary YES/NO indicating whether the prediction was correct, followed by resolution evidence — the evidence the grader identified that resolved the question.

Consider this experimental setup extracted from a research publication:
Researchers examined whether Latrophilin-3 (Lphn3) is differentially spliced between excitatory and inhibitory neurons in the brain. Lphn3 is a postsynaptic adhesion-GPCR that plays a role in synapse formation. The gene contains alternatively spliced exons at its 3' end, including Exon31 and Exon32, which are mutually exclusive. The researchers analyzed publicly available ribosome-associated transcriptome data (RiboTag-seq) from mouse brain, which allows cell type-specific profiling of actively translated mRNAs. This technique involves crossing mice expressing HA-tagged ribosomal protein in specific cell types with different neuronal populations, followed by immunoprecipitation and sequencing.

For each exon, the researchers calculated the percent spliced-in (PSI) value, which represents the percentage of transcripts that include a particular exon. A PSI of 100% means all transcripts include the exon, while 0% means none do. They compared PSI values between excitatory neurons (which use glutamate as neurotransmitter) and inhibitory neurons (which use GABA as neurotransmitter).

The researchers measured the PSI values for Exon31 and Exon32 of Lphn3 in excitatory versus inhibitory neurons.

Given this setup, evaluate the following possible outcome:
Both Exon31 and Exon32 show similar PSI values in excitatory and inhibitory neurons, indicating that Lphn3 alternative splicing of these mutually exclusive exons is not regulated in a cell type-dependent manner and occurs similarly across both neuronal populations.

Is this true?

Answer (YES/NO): NO